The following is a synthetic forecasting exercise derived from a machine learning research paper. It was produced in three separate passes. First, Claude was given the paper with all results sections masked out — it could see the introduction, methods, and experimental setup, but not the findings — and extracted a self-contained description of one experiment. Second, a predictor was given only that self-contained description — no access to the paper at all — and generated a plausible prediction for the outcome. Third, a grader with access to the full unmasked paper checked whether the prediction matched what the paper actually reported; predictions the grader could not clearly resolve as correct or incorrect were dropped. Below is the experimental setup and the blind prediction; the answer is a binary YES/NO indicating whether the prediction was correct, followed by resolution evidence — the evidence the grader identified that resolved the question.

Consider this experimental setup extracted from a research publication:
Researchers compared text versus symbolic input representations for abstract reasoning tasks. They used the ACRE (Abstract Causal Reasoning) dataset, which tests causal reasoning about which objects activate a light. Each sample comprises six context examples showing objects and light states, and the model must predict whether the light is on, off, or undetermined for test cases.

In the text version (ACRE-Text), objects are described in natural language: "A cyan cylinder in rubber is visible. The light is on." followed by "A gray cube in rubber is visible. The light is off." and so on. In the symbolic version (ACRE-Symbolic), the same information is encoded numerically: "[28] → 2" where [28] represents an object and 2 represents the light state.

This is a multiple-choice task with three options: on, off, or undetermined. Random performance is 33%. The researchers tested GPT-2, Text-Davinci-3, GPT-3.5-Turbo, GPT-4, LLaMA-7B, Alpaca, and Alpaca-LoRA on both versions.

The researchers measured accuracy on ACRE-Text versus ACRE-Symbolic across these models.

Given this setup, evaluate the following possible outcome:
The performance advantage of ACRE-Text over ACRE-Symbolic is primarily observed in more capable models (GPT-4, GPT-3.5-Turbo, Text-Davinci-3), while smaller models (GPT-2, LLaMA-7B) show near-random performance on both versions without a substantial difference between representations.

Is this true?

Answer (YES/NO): NO